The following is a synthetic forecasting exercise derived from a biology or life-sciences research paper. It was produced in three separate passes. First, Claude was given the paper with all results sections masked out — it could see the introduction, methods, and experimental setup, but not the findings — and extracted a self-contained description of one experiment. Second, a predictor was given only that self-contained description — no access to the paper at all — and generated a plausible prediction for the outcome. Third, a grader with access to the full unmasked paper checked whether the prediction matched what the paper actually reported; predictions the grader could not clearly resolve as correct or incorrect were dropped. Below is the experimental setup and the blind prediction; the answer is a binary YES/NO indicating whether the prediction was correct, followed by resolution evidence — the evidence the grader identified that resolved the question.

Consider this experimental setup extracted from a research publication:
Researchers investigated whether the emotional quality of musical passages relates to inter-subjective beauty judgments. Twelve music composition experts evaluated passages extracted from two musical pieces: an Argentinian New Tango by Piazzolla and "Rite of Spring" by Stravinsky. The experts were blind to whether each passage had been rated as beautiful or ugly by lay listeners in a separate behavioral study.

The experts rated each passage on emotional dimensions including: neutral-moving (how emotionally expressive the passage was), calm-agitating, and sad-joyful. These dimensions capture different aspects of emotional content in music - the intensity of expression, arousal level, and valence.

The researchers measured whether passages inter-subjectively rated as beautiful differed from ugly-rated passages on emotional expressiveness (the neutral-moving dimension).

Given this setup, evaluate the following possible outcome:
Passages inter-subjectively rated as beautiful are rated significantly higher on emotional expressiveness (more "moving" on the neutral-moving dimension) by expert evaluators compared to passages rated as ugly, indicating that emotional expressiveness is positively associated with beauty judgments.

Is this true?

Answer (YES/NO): NO